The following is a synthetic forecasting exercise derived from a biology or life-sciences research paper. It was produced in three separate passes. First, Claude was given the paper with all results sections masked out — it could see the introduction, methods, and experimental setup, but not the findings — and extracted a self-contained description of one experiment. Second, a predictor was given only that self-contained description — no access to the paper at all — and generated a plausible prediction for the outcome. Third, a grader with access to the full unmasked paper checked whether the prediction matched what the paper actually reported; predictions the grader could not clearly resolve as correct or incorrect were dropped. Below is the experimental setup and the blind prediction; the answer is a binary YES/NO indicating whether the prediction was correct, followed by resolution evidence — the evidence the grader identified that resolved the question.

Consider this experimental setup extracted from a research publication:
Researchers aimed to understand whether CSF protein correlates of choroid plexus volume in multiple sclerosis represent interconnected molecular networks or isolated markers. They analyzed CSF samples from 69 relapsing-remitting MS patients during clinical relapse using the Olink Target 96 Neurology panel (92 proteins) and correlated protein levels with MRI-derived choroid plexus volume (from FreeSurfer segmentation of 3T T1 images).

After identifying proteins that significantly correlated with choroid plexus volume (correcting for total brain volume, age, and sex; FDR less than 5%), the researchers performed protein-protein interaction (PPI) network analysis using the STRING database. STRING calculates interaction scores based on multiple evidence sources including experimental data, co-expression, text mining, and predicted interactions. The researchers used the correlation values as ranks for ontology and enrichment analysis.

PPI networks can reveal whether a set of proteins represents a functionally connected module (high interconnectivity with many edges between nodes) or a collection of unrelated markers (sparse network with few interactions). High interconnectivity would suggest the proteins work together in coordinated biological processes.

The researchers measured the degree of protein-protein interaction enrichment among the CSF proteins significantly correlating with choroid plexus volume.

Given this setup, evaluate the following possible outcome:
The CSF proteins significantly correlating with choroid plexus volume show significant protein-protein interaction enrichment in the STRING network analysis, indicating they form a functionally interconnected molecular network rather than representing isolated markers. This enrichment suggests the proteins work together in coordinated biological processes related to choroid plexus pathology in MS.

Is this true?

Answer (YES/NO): YES